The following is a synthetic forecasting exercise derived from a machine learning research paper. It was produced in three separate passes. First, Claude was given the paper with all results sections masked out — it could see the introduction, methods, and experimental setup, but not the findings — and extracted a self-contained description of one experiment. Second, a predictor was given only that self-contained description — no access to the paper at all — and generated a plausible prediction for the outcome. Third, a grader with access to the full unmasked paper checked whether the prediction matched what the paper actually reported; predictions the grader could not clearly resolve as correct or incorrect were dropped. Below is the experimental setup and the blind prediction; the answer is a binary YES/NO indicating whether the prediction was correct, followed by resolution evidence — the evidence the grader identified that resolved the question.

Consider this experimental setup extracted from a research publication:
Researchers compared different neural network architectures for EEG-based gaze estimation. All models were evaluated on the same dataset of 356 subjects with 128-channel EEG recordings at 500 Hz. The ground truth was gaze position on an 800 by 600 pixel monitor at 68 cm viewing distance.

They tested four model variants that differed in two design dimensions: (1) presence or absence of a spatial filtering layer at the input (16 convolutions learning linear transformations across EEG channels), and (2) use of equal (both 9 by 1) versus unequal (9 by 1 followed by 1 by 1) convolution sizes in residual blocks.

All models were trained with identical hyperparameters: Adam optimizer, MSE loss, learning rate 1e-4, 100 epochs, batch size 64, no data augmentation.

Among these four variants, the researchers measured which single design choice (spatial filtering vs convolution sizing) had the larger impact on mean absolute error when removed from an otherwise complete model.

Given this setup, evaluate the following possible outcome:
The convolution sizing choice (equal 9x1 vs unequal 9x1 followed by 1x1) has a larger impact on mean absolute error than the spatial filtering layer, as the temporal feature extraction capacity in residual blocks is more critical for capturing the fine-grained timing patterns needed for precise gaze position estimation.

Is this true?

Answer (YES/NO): NO